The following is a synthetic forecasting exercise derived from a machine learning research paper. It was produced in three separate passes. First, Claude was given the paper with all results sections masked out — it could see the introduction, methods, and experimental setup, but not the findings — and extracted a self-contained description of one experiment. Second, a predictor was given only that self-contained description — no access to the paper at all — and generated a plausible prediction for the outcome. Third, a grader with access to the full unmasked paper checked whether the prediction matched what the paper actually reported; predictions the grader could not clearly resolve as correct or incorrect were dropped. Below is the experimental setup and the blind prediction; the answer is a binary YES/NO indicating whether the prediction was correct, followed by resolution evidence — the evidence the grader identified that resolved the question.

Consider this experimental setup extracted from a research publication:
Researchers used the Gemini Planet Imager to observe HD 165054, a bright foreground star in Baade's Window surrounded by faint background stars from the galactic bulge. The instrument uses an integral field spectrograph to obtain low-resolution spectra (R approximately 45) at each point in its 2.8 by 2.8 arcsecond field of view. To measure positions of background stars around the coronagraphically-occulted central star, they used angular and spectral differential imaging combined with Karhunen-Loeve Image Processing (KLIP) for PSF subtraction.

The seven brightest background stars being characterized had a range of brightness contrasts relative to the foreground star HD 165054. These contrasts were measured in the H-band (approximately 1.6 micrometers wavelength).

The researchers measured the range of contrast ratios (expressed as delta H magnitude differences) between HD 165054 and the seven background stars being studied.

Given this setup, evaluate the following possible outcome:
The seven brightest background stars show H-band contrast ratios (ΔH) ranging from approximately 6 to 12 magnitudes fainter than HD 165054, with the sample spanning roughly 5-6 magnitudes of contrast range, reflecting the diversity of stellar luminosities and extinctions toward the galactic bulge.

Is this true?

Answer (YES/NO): NO